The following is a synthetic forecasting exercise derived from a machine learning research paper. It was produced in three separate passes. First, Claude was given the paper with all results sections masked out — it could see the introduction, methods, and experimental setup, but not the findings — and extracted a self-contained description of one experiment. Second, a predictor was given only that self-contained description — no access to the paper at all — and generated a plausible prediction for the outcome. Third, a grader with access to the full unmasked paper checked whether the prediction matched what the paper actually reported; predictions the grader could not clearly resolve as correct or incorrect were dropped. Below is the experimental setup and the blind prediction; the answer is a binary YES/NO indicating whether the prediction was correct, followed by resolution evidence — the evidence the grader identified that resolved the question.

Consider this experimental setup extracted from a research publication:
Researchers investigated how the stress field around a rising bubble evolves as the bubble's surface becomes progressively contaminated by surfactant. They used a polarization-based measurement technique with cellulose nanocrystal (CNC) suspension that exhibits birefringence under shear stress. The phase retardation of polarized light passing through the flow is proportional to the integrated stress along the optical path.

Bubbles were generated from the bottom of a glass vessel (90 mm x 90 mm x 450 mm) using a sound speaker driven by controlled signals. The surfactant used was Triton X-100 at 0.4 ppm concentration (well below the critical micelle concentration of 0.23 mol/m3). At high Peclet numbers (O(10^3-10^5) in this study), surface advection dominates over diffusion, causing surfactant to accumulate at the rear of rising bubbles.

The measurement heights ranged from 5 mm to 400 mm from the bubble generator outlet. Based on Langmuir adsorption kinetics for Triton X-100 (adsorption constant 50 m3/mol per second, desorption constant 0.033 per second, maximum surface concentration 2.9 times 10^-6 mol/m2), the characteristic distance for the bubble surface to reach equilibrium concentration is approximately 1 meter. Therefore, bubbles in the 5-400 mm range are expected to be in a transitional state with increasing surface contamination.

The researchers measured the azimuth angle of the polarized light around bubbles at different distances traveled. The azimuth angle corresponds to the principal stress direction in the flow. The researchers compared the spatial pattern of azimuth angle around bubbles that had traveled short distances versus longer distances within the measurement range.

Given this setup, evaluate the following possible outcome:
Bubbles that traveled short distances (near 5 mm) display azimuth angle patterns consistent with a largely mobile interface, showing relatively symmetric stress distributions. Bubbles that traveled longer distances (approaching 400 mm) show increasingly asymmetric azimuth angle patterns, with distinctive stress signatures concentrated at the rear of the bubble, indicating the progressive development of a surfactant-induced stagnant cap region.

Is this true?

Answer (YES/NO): YES